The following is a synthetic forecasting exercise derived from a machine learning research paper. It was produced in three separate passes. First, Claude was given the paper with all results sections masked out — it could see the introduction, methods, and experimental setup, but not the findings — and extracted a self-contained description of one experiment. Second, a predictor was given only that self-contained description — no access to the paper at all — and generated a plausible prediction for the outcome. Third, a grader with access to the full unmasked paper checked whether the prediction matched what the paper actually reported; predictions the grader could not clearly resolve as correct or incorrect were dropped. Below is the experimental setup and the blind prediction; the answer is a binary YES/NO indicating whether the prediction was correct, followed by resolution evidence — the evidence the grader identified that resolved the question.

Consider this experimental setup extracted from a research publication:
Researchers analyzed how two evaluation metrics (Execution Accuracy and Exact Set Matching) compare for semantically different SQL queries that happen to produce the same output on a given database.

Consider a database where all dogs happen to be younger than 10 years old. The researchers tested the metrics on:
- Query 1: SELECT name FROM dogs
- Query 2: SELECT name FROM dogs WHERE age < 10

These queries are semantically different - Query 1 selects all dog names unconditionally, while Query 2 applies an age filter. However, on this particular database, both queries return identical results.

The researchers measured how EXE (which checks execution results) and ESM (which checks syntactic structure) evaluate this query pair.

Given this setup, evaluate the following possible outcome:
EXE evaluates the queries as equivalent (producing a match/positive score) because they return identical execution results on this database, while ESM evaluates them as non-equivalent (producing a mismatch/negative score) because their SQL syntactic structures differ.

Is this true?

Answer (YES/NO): YES